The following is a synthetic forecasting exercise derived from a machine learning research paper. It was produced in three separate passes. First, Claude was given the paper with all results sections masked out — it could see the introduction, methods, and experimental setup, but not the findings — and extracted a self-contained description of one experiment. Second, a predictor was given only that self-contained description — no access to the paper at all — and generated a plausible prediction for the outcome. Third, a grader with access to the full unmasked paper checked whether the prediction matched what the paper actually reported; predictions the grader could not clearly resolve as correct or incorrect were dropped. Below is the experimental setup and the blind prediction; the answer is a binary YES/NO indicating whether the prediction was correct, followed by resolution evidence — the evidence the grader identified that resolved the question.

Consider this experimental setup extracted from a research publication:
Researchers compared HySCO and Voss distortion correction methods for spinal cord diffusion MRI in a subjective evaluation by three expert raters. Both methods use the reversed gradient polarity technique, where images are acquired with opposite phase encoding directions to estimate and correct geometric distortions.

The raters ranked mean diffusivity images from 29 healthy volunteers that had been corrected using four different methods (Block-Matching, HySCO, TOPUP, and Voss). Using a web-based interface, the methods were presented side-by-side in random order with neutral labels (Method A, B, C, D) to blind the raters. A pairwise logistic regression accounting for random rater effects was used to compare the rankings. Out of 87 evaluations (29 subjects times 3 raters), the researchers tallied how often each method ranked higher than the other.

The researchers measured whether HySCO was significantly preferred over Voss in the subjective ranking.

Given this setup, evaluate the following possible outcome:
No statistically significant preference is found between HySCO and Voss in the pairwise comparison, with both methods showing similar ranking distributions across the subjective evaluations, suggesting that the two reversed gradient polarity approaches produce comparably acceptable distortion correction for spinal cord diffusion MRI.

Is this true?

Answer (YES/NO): YES